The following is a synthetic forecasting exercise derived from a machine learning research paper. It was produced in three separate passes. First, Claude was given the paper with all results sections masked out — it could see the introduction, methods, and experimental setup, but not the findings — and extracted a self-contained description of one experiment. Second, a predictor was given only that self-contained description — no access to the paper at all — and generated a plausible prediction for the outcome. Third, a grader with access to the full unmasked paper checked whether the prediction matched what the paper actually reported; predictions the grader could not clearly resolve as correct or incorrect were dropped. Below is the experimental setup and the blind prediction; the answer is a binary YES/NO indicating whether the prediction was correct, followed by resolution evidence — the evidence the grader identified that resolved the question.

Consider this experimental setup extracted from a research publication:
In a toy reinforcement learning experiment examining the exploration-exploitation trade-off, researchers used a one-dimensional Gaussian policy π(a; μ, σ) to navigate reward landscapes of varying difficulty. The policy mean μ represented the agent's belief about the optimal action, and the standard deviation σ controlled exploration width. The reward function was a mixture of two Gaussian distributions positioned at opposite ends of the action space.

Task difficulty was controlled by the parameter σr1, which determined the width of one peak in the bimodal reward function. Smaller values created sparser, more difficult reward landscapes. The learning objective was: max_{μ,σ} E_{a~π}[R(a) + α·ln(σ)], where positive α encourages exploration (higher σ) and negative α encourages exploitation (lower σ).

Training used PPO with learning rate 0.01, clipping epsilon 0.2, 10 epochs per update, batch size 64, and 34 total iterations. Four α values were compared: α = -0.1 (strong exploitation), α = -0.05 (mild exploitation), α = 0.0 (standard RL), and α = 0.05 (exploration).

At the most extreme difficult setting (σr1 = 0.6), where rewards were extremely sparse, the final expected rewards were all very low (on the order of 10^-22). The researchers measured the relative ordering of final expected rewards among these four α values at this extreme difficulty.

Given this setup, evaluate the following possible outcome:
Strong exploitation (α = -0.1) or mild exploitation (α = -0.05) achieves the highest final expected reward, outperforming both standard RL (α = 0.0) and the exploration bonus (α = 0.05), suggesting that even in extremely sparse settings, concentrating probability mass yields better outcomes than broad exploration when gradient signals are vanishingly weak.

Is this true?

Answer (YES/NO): NO